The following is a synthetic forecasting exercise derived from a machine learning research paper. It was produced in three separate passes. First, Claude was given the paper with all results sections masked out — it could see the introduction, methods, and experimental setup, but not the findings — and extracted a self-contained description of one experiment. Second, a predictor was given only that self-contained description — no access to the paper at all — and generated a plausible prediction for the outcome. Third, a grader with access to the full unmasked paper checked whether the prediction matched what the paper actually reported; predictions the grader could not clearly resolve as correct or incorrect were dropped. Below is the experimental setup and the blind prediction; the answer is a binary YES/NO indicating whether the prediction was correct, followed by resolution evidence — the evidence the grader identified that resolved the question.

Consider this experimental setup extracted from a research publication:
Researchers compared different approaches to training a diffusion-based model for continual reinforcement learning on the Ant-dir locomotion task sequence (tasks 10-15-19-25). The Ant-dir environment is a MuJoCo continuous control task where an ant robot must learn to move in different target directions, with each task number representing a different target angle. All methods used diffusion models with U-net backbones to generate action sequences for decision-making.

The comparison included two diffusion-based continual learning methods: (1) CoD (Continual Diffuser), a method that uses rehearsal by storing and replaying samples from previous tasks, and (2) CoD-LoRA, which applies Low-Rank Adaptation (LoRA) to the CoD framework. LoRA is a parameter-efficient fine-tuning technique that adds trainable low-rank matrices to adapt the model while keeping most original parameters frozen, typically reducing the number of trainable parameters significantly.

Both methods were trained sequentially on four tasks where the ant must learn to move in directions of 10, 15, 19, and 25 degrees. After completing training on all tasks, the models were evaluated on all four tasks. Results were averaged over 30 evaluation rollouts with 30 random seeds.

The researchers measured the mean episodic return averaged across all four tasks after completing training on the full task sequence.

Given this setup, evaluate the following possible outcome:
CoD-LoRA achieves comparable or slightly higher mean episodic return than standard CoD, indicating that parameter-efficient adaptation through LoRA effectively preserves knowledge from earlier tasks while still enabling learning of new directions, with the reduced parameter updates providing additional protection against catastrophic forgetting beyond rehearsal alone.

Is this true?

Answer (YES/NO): NO